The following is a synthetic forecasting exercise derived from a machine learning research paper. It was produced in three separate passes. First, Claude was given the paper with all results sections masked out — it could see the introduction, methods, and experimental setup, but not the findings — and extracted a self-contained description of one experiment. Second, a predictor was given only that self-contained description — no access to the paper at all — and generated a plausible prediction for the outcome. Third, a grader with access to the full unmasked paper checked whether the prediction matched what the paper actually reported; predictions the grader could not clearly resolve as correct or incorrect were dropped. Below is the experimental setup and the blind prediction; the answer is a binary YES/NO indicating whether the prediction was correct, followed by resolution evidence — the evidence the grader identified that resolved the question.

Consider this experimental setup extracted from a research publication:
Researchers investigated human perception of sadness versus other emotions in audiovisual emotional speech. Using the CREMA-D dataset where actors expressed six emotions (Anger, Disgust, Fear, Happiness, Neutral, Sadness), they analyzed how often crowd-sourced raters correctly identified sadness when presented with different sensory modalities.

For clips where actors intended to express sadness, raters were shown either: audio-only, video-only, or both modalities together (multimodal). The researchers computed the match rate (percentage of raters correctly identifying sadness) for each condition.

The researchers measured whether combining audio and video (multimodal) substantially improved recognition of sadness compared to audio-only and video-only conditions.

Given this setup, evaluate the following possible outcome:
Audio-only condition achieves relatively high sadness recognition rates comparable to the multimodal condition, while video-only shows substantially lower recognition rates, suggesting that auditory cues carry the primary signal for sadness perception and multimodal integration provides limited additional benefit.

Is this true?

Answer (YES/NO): NO